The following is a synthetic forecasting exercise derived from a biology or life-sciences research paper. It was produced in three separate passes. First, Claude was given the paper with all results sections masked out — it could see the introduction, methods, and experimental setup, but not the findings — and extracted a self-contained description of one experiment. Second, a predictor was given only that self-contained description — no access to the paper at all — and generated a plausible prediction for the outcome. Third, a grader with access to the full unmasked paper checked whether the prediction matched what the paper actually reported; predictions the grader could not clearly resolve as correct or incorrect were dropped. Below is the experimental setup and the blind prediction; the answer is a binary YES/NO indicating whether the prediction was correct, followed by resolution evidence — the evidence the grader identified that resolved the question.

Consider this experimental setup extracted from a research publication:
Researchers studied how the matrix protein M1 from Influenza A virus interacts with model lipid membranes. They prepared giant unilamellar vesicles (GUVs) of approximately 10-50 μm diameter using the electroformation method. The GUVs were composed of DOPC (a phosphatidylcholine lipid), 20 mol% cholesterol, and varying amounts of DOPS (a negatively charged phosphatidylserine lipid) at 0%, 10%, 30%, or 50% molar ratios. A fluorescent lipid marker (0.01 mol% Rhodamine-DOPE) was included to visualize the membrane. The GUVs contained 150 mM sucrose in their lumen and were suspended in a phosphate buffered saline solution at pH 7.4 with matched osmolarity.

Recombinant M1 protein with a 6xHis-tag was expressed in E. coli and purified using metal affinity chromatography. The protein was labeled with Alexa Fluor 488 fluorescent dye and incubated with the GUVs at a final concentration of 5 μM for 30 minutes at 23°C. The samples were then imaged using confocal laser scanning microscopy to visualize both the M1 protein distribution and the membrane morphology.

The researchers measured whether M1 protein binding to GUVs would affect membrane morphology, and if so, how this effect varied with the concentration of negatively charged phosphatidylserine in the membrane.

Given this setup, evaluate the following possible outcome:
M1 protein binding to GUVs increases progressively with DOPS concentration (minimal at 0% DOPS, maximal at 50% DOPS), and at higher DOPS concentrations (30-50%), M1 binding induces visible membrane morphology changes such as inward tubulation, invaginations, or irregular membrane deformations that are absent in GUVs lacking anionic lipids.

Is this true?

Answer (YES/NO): YES